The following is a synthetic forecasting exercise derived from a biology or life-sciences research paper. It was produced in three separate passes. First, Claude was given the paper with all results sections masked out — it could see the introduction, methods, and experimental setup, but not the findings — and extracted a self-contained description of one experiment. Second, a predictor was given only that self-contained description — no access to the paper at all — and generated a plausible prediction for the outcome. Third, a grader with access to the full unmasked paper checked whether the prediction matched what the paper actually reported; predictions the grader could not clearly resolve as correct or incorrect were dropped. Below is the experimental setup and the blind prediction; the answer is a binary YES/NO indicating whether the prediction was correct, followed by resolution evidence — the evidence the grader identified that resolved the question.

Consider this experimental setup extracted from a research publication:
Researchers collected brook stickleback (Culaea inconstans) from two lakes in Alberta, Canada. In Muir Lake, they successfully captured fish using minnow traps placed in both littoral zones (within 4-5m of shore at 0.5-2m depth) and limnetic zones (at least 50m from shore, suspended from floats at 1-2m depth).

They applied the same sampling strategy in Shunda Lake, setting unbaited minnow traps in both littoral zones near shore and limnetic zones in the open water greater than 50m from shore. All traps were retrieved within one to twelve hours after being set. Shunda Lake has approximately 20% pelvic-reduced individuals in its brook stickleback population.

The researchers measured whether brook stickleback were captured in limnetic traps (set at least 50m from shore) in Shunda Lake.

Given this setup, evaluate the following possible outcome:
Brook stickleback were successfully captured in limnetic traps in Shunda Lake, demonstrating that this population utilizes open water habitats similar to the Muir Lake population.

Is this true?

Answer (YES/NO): NO